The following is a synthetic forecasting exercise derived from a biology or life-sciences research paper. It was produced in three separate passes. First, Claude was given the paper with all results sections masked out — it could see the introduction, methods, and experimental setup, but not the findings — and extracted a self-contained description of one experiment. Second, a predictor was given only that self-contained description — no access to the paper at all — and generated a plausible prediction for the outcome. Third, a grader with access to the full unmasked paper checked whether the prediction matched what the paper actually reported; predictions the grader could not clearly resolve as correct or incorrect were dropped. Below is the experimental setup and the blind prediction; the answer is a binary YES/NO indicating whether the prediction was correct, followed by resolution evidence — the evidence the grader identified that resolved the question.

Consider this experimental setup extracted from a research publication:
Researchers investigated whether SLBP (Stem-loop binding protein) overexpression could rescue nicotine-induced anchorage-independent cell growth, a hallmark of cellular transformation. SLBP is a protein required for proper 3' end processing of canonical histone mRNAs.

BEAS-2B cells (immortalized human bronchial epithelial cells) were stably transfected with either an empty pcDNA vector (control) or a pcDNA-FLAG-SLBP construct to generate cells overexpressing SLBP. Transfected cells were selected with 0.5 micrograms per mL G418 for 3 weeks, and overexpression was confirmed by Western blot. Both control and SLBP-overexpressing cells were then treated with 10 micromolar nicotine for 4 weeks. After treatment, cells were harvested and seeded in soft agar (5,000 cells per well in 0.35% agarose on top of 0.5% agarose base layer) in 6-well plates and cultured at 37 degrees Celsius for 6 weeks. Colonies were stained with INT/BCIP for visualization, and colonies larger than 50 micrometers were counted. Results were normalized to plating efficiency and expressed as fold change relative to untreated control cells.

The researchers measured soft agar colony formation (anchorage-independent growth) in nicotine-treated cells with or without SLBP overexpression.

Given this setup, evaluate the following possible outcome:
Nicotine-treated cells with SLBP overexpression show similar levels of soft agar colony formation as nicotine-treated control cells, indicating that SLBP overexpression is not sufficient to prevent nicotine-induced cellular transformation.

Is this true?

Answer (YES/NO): NO